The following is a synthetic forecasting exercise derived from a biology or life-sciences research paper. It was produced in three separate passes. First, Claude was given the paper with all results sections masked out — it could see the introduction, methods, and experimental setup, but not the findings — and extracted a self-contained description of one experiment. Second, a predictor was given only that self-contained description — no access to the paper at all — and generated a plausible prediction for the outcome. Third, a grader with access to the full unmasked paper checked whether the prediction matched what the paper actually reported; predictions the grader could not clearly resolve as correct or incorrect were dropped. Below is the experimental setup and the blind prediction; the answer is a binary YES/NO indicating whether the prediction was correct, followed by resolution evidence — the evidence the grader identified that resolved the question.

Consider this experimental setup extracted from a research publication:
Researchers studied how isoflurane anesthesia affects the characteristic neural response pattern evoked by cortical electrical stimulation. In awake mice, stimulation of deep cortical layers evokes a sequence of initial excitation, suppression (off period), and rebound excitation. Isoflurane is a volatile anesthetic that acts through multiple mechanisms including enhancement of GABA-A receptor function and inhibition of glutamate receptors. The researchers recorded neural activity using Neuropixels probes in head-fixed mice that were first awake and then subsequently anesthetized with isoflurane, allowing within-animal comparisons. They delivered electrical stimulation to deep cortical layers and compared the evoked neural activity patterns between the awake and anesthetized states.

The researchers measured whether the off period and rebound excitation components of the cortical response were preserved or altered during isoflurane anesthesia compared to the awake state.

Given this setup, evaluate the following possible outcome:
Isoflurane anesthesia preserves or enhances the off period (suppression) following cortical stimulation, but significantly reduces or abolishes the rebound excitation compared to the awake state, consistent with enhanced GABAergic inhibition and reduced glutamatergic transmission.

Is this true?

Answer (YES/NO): NO